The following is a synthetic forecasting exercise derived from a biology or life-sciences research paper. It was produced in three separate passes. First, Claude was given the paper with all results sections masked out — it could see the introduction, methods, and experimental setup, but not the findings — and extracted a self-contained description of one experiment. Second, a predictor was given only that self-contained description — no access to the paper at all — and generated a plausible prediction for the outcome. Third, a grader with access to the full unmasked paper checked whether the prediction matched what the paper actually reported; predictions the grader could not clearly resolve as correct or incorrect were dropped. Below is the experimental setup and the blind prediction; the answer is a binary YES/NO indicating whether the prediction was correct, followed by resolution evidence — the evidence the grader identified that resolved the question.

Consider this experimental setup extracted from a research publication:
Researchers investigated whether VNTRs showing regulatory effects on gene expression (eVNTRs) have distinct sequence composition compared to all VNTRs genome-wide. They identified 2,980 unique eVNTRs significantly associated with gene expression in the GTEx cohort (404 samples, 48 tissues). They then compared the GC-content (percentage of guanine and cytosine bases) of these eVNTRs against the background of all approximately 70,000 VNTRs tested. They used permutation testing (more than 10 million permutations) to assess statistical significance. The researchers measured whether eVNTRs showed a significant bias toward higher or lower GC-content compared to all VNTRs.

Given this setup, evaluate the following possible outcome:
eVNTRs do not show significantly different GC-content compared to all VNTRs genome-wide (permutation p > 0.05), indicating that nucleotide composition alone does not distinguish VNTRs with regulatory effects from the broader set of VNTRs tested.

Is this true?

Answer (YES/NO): NO